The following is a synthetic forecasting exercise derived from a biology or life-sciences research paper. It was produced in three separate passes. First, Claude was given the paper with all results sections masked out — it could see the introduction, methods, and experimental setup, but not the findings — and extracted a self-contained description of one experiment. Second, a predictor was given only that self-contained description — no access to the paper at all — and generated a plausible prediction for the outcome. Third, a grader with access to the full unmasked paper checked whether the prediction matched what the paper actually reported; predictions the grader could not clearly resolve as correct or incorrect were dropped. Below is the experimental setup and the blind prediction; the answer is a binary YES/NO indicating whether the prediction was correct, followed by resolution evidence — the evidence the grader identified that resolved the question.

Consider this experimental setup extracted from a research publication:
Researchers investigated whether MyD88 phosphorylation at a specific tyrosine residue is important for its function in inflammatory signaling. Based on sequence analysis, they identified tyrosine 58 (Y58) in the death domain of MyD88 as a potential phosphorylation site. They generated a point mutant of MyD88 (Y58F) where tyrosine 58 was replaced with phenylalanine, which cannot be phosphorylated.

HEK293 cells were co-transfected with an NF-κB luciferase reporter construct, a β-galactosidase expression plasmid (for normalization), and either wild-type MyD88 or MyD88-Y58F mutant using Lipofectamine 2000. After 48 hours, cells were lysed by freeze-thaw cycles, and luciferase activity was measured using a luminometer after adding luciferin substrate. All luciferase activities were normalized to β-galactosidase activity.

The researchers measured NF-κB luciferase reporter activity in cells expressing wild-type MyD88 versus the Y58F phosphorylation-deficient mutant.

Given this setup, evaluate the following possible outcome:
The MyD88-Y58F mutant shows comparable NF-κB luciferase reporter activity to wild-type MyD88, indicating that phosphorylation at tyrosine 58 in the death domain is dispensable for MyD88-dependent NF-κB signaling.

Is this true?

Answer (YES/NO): NO